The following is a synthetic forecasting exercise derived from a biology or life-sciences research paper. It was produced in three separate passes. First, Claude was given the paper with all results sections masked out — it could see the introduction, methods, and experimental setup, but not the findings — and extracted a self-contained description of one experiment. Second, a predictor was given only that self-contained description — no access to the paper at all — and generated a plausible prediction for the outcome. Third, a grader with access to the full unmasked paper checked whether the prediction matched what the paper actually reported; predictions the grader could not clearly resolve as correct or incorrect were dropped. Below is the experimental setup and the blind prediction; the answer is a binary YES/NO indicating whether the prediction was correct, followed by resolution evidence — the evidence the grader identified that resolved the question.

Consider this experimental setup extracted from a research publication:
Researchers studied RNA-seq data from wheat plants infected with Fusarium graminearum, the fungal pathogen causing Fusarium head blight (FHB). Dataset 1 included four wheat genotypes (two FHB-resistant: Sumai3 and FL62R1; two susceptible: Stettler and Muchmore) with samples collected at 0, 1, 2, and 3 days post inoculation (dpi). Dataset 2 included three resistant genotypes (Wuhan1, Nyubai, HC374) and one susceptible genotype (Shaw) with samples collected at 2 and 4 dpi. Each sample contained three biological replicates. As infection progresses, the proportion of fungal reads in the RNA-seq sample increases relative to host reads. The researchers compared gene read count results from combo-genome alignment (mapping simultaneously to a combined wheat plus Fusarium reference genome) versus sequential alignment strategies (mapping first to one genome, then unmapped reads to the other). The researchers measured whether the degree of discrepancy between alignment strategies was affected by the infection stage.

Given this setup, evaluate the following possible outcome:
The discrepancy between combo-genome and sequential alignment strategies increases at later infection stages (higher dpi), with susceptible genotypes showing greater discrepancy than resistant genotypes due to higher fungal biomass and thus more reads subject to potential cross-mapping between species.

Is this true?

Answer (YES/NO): YES